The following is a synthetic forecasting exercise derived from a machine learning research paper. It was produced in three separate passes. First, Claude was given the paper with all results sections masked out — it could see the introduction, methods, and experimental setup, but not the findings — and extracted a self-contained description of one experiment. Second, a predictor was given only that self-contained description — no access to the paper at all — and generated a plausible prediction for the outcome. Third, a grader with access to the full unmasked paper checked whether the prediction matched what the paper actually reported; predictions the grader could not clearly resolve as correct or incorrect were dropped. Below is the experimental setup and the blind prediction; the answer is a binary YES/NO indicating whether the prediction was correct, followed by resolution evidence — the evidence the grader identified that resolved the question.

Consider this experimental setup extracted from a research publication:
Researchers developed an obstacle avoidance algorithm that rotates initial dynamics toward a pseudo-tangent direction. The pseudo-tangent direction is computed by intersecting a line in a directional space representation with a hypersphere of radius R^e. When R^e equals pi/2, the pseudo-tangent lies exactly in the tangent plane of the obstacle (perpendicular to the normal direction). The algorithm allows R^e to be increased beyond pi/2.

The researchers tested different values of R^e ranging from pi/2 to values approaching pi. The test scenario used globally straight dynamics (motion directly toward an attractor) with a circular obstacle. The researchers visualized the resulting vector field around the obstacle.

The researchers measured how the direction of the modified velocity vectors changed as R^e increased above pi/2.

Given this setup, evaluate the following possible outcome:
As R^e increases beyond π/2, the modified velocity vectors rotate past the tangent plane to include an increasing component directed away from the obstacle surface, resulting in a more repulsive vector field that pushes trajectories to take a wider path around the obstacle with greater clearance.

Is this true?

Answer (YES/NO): YES